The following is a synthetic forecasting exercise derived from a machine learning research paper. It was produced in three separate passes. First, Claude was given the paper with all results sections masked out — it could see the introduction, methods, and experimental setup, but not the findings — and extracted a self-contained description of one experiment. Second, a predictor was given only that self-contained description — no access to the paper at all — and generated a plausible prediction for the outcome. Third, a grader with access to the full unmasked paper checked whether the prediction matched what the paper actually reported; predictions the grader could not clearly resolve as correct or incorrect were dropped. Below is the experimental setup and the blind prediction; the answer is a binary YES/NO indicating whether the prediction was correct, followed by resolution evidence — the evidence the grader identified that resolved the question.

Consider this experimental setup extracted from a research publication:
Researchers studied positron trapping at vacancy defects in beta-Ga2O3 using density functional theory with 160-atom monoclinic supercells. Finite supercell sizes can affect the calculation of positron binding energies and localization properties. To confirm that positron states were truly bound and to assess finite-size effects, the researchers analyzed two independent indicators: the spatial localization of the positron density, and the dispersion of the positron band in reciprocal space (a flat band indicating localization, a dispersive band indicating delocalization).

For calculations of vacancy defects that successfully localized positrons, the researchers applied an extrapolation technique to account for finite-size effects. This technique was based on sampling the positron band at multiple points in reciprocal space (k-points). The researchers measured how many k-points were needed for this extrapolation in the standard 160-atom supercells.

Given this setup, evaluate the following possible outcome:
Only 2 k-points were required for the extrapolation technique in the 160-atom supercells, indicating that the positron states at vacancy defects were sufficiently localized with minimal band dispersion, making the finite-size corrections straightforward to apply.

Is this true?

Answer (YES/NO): YES